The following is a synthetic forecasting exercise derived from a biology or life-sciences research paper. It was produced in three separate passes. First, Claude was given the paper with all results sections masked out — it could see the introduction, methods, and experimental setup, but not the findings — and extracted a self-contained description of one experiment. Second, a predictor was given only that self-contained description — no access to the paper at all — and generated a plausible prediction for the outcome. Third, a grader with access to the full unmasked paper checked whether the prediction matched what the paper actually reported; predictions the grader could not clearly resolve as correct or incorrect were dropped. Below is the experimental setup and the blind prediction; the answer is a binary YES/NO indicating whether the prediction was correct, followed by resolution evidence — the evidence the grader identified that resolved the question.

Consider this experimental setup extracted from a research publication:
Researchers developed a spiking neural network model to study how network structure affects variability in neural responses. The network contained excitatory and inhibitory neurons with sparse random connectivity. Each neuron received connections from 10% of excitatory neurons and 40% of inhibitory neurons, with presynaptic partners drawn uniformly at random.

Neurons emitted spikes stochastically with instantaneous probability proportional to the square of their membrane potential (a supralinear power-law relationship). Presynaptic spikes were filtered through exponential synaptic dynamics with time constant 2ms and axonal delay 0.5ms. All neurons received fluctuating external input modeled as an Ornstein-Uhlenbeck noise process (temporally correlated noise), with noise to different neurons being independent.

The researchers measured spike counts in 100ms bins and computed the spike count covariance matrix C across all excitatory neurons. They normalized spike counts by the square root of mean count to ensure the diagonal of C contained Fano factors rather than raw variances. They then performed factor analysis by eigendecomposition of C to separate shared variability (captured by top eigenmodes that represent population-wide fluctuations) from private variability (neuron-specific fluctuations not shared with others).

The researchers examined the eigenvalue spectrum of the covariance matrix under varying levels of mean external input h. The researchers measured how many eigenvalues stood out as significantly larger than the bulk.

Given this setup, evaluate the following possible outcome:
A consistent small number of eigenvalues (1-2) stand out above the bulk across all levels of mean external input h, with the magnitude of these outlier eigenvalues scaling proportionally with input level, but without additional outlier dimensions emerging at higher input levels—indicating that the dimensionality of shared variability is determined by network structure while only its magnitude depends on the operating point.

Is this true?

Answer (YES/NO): NO